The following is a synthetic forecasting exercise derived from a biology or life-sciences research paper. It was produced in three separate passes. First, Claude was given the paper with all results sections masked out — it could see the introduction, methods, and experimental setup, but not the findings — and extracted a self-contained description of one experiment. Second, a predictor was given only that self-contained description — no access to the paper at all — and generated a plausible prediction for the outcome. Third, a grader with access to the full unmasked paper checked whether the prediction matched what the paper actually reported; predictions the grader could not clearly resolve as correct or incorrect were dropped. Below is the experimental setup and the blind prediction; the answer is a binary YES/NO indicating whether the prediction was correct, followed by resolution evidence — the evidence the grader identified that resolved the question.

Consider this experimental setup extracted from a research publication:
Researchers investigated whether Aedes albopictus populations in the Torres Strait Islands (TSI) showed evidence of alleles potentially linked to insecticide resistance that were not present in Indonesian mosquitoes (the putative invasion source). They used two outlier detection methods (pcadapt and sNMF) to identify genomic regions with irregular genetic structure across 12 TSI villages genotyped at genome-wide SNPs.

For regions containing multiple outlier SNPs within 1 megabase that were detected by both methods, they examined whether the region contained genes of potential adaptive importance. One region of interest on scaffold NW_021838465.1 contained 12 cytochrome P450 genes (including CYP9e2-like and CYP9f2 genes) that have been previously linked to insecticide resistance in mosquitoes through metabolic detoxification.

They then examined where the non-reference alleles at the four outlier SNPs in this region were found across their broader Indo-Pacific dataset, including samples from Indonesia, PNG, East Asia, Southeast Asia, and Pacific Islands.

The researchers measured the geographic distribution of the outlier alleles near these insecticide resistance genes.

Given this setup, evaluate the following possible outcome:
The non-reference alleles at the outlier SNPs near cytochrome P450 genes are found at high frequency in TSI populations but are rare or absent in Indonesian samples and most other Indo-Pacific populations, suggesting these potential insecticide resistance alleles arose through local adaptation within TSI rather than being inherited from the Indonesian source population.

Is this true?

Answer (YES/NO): NO